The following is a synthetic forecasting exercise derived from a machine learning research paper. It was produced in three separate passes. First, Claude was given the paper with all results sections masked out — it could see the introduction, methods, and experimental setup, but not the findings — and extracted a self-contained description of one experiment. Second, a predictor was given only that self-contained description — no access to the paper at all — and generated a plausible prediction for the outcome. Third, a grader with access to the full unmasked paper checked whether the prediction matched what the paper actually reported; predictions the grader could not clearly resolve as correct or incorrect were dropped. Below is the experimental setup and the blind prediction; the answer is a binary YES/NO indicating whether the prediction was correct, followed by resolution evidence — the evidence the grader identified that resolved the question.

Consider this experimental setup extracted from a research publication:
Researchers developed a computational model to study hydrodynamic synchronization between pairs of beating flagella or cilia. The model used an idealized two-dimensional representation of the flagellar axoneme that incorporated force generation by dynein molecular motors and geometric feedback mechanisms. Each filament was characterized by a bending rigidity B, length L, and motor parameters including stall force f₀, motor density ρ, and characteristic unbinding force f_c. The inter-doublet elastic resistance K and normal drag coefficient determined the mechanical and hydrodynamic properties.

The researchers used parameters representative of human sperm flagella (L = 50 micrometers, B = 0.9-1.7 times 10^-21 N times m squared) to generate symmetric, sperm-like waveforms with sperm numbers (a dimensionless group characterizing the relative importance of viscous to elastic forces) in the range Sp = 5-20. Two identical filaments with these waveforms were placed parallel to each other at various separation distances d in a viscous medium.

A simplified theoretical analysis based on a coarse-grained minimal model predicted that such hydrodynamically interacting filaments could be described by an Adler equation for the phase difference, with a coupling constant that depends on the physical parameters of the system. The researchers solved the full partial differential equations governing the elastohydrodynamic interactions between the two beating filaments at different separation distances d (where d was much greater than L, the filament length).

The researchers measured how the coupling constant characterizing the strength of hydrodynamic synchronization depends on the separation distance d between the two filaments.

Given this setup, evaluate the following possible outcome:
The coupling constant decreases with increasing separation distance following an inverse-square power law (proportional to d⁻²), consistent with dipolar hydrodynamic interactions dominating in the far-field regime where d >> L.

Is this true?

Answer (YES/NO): NO